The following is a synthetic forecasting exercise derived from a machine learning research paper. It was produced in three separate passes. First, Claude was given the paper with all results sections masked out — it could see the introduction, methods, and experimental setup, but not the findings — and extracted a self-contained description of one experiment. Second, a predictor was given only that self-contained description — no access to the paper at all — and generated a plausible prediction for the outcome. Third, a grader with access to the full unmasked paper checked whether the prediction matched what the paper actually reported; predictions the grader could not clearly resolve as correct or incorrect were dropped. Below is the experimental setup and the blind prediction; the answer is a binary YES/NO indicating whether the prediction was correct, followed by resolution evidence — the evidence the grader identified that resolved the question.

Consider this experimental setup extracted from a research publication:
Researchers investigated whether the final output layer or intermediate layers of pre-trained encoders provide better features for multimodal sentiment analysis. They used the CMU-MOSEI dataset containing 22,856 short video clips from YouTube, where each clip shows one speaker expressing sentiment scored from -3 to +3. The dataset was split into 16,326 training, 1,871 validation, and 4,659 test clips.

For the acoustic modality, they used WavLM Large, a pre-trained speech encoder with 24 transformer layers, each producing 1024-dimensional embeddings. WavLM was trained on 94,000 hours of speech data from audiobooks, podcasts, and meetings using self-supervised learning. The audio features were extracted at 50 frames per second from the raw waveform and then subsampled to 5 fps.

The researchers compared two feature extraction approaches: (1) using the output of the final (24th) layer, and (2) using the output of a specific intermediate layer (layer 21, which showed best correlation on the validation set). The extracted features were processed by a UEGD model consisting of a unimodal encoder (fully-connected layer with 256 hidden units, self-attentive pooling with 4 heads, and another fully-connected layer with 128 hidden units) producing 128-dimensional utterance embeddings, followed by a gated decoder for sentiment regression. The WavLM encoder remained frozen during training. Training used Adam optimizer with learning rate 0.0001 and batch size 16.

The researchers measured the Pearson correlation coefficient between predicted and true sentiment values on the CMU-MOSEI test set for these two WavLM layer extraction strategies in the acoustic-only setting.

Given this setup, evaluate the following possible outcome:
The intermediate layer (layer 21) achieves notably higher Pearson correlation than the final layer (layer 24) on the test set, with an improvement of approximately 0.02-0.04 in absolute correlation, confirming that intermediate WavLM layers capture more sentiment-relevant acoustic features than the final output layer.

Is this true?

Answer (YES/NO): NO